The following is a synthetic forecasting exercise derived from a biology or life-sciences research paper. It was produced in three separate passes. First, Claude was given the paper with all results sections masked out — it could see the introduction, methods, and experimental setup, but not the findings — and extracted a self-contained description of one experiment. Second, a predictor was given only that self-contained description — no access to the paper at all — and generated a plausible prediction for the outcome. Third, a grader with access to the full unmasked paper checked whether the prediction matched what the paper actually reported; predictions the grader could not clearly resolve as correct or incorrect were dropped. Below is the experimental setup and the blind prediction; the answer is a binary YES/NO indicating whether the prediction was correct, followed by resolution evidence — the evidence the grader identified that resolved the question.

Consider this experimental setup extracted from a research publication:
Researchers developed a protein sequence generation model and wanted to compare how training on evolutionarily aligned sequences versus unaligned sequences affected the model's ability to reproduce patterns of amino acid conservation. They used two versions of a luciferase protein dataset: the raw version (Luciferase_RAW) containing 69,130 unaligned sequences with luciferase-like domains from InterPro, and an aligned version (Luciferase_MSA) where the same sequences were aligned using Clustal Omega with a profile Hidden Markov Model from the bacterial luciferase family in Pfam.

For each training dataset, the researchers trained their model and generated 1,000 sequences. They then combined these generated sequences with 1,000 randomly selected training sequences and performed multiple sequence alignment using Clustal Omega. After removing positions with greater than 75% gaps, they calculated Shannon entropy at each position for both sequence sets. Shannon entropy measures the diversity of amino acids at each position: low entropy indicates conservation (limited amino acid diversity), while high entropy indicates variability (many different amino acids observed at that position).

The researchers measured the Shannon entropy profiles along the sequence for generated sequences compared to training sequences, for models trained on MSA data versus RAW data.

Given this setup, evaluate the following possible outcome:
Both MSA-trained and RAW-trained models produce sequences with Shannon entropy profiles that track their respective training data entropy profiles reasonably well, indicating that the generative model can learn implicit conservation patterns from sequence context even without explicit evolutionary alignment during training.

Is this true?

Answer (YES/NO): YES